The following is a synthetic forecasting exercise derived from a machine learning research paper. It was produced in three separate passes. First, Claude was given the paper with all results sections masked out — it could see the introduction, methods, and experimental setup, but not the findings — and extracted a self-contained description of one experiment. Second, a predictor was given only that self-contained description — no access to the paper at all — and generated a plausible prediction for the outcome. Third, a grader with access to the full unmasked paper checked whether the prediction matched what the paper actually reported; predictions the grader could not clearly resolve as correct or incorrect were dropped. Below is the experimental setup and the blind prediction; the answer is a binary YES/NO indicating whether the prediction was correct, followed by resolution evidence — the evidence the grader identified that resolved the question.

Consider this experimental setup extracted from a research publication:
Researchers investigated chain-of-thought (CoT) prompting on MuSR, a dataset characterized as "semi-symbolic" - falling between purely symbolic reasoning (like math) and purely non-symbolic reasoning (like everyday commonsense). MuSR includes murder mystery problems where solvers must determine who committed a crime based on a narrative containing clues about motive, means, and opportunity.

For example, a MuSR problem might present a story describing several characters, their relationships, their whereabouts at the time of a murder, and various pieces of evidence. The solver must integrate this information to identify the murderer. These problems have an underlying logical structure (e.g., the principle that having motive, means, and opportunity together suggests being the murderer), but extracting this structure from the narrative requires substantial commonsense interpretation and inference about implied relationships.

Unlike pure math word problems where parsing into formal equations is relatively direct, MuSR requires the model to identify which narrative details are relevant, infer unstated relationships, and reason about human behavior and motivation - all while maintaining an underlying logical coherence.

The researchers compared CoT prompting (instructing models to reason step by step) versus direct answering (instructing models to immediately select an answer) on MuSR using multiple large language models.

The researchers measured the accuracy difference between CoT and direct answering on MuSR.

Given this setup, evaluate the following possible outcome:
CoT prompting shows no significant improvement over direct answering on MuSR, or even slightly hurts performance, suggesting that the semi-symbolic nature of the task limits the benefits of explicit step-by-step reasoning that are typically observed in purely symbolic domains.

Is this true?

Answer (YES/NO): NO